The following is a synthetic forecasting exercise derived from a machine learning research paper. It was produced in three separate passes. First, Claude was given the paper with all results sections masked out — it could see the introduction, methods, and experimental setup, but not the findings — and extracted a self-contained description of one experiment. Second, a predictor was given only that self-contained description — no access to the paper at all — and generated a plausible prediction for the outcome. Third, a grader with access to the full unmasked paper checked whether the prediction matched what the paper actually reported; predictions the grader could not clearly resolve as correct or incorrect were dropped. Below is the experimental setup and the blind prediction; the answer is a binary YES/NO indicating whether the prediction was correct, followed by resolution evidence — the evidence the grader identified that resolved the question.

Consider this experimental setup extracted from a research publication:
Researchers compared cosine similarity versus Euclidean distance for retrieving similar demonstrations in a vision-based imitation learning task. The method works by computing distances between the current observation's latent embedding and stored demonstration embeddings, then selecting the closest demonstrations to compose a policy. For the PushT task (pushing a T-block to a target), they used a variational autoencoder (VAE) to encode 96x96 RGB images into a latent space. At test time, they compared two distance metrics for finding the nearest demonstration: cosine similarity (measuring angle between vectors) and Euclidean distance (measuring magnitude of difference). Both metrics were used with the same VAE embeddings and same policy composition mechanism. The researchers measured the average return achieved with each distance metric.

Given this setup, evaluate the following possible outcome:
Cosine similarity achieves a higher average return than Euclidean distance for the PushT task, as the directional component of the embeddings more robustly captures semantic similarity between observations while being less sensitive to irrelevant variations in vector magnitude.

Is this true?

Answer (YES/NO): YES